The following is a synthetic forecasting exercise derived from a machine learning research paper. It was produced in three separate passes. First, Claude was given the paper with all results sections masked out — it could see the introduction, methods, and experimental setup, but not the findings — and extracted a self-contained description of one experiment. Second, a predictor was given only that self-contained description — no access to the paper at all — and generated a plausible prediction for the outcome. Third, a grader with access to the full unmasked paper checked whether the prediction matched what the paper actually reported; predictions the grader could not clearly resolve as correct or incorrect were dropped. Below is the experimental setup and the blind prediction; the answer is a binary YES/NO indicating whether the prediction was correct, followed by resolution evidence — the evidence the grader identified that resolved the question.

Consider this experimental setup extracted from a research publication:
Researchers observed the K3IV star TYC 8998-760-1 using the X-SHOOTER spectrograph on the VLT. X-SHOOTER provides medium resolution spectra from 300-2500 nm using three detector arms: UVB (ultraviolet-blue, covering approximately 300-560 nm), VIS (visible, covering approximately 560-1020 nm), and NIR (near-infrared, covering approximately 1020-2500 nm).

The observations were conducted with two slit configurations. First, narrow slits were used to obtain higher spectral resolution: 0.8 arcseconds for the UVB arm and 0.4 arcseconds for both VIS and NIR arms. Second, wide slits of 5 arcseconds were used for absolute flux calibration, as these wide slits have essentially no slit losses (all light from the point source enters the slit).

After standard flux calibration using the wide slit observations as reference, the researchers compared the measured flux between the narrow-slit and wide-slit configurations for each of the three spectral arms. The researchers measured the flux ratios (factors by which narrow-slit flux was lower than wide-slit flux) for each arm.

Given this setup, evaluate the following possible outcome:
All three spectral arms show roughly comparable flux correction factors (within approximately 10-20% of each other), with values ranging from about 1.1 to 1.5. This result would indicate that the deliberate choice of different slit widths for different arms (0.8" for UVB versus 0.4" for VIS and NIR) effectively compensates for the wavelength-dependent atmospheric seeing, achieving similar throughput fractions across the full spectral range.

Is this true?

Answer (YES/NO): NO